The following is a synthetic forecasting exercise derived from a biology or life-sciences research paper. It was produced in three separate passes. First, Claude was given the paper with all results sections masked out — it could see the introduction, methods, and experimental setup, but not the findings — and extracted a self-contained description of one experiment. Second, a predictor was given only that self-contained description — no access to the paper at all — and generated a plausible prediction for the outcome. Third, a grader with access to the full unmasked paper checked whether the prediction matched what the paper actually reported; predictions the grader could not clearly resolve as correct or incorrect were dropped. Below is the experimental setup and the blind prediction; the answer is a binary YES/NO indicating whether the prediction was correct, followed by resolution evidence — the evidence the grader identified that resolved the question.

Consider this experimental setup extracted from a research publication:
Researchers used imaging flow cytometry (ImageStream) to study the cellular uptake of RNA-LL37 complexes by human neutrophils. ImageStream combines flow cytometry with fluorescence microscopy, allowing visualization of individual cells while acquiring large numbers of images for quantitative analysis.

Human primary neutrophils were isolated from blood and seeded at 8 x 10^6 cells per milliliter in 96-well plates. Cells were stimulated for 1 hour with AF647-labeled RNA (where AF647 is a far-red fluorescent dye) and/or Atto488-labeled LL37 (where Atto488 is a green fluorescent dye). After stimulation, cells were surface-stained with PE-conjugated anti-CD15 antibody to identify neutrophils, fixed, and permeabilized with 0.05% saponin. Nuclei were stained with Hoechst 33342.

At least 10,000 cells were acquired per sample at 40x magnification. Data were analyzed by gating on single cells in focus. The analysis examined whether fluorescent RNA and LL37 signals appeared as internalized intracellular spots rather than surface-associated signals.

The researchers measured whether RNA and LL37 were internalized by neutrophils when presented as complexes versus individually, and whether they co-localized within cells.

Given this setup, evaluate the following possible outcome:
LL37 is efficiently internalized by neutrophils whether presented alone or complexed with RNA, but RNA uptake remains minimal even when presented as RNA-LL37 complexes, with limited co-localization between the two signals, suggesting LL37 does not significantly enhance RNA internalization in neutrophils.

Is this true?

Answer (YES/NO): NO